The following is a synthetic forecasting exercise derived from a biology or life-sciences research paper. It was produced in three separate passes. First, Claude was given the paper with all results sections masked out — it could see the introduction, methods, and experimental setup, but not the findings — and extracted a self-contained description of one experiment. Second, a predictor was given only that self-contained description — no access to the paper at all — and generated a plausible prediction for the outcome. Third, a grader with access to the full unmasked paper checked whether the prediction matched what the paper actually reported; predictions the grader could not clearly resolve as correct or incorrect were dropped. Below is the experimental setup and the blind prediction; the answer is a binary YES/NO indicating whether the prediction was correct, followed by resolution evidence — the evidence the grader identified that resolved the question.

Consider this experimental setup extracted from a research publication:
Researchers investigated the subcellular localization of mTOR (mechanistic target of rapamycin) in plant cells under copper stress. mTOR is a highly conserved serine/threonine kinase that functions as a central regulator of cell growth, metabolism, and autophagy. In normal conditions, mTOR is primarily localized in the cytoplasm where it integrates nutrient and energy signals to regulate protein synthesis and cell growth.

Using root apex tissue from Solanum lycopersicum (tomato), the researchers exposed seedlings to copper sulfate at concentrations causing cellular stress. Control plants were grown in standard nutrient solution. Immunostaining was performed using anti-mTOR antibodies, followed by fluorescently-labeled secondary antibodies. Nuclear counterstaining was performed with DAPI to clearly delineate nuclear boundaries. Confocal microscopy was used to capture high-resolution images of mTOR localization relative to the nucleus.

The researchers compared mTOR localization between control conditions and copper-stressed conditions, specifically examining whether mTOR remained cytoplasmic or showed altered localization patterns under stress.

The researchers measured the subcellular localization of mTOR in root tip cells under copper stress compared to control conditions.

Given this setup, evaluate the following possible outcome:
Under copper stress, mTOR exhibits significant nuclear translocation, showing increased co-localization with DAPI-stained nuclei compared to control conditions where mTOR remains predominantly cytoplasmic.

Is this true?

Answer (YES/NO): YES